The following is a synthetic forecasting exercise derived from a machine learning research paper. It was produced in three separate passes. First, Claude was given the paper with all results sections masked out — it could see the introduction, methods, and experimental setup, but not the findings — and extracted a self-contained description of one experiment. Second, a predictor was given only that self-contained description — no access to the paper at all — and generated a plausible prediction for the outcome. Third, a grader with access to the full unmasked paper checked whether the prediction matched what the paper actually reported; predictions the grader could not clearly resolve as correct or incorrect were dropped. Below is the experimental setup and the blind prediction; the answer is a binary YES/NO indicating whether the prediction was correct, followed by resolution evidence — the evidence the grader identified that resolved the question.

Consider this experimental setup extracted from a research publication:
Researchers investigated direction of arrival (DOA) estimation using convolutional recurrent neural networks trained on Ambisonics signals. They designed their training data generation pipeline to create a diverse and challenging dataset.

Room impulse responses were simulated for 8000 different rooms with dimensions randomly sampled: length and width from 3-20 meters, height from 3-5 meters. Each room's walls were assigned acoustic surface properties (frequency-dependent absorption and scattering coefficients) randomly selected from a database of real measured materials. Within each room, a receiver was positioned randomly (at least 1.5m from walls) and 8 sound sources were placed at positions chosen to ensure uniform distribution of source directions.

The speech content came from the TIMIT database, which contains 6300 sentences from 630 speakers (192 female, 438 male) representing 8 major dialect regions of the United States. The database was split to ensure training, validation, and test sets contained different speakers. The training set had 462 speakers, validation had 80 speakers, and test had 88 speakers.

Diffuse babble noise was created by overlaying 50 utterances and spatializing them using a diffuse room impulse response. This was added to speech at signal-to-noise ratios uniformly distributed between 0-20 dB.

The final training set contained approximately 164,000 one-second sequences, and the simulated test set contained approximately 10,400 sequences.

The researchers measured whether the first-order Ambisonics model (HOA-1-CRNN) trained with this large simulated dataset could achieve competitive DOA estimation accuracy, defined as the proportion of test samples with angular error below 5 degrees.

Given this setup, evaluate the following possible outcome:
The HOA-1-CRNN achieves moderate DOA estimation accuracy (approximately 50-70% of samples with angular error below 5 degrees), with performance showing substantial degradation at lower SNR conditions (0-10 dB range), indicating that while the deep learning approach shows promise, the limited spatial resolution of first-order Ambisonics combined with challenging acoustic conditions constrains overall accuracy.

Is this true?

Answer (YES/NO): NO